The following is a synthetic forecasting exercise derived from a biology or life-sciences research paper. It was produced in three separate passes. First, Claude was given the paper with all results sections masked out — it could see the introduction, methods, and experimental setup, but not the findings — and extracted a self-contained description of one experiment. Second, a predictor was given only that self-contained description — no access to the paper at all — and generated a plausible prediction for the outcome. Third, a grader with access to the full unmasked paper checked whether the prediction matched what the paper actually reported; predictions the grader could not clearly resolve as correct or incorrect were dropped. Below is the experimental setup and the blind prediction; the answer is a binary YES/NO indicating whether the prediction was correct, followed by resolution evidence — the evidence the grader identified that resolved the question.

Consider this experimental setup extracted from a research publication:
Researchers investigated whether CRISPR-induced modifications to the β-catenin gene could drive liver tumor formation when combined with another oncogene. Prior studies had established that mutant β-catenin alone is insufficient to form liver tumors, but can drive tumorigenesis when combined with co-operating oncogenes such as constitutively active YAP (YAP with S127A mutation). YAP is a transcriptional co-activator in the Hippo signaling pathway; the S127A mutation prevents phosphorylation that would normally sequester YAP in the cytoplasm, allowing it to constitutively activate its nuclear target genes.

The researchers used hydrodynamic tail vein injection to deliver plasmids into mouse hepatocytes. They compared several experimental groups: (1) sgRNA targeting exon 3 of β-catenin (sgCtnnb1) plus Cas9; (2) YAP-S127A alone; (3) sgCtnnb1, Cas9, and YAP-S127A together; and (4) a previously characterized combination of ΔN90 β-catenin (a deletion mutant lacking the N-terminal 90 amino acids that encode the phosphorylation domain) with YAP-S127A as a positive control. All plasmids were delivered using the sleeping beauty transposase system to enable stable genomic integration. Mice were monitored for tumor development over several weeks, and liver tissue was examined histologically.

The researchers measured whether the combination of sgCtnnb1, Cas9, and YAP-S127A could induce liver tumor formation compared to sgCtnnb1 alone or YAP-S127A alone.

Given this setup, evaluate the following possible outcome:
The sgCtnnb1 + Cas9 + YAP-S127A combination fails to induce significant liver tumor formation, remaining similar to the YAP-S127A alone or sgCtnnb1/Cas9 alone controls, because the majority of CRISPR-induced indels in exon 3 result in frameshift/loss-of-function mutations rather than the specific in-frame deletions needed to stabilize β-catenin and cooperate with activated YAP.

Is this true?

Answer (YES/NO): NO